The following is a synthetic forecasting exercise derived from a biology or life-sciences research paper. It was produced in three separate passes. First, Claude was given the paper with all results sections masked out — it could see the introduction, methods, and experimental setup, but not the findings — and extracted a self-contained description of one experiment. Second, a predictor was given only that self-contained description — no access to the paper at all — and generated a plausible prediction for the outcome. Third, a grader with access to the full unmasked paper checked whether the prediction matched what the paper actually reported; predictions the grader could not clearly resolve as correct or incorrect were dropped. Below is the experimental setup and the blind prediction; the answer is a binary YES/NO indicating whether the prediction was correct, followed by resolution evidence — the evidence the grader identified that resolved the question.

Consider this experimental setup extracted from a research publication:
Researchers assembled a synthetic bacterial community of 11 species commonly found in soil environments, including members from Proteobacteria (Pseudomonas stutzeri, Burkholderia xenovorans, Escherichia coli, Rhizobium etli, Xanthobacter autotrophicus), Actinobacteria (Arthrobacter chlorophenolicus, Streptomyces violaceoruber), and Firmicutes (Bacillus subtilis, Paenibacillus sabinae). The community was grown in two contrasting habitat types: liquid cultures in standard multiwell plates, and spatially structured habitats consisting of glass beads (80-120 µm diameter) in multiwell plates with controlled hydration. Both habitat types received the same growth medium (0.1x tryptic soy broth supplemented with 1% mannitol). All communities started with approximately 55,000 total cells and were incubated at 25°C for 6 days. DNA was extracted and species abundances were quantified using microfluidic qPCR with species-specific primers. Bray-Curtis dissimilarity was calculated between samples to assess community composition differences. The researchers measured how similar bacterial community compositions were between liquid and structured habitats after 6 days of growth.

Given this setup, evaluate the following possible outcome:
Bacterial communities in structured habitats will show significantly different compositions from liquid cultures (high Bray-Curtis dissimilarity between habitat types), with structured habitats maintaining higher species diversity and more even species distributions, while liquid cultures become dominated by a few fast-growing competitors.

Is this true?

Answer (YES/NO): NO